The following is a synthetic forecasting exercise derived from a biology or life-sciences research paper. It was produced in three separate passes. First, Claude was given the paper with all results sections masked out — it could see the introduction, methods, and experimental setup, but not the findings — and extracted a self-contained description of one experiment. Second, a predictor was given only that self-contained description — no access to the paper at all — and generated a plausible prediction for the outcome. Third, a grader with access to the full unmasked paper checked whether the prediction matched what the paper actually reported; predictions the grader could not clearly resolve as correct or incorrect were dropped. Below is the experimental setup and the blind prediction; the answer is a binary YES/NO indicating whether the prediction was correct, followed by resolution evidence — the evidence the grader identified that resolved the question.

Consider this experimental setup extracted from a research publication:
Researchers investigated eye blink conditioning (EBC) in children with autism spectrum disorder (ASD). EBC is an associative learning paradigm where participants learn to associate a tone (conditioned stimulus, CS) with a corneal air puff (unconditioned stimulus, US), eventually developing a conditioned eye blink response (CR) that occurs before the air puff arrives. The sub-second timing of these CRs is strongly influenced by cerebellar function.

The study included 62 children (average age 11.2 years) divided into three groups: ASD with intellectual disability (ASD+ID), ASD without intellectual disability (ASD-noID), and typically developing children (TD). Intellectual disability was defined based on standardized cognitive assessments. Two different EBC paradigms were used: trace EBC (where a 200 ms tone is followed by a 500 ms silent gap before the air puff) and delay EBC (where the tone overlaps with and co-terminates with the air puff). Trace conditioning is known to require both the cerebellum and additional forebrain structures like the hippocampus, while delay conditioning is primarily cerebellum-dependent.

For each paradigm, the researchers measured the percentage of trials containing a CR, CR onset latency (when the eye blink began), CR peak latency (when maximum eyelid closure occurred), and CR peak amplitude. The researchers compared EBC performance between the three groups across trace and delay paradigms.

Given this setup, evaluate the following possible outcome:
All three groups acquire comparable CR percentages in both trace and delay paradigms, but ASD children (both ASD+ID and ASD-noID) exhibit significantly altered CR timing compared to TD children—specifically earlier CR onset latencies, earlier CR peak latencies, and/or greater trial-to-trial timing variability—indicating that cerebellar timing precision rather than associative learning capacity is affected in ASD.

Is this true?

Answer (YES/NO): NO